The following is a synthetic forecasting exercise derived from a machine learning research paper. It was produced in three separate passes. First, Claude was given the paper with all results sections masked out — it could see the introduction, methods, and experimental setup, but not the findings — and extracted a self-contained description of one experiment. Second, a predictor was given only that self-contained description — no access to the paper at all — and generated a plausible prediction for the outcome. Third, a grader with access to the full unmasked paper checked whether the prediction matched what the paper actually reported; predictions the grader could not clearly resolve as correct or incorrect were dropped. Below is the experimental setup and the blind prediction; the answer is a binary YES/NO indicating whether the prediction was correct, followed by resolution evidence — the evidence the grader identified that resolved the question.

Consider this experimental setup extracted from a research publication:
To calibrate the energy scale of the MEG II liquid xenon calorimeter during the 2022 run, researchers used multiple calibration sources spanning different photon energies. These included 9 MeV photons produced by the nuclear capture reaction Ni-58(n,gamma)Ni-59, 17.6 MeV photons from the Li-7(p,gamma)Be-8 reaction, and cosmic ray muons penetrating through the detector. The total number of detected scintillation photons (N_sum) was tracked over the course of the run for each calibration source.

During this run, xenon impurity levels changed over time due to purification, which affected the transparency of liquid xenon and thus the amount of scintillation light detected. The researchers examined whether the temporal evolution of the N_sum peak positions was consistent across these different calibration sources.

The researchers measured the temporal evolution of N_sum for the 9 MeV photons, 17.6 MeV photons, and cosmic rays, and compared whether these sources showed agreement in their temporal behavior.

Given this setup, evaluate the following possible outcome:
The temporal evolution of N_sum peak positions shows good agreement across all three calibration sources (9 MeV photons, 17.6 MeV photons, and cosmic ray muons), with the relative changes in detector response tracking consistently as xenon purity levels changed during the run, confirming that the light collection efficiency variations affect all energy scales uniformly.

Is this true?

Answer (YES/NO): NO